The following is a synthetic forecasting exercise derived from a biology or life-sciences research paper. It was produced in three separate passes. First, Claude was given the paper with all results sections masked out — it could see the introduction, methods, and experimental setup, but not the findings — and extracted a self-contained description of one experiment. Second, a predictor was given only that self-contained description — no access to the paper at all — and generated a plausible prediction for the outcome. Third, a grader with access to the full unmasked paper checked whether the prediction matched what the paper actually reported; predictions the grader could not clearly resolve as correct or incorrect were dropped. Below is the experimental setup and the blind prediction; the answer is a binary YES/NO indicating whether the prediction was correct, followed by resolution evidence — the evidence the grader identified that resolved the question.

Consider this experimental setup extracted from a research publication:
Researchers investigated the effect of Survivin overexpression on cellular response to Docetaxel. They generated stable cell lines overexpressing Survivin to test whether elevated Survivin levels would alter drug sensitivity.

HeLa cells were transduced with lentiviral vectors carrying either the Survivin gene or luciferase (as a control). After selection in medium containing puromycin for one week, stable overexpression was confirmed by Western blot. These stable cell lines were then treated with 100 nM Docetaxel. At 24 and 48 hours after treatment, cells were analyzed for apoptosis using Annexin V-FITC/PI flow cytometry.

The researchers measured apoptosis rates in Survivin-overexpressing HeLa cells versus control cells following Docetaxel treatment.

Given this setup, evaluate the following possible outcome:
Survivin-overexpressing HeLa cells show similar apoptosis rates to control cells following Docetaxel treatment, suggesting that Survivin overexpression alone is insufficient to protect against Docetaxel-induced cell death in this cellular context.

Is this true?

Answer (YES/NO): YES